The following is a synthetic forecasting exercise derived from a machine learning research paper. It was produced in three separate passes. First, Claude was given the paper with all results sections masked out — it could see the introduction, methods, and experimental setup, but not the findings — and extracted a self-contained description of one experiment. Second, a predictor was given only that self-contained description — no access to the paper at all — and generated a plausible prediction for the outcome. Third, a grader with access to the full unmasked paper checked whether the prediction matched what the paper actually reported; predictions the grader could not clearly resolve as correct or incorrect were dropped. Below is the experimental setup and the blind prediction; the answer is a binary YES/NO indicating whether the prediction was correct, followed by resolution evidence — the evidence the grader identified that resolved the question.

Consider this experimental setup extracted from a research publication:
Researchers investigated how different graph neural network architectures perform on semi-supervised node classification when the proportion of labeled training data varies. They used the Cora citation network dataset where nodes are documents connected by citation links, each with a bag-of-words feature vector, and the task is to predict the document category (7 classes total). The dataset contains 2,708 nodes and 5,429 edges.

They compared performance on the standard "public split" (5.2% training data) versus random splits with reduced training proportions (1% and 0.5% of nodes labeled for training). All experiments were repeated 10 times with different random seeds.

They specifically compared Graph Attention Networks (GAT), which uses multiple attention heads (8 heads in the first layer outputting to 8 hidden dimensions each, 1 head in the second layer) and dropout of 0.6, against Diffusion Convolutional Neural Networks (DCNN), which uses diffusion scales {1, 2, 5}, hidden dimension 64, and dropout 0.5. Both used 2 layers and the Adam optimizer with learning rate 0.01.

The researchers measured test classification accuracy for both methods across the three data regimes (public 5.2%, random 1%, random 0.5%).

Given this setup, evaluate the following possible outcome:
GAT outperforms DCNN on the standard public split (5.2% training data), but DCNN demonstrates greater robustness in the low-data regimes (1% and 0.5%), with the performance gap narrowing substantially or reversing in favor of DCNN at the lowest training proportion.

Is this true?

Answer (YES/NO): YES